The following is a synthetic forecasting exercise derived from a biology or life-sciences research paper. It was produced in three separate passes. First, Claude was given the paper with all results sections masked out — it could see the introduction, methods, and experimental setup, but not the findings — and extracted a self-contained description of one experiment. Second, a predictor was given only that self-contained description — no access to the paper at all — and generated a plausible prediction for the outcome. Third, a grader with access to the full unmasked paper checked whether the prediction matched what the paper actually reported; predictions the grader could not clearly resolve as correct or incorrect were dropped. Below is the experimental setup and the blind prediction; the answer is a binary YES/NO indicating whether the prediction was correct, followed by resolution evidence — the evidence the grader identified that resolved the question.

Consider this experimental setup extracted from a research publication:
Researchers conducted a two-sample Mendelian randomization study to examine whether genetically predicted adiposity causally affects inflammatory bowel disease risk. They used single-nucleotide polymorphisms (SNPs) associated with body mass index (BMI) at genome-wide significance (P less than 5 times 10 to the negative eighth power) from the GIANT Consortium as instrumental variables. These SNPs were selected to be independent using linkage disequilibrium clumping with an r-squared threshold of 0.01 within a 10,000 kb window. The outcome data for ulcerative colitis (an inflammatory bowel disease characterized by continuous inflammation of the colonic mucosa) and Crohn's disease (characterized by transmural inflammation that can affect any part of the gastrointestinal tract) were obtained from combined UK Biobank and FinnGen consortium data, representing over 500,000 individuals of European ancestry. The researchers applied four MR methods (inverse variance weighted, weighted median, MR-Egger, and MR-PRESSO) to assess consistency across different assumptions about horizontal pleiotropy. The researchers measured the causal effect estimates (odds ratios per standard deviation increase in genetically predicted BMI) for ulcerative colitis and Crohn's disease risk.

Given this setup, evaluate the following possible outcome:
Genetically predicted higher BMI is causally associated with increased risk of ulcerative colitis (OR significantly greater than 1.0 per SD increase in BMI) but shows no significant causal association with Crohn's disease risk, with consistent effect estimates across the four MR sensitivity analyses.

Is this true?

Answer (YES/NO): NO